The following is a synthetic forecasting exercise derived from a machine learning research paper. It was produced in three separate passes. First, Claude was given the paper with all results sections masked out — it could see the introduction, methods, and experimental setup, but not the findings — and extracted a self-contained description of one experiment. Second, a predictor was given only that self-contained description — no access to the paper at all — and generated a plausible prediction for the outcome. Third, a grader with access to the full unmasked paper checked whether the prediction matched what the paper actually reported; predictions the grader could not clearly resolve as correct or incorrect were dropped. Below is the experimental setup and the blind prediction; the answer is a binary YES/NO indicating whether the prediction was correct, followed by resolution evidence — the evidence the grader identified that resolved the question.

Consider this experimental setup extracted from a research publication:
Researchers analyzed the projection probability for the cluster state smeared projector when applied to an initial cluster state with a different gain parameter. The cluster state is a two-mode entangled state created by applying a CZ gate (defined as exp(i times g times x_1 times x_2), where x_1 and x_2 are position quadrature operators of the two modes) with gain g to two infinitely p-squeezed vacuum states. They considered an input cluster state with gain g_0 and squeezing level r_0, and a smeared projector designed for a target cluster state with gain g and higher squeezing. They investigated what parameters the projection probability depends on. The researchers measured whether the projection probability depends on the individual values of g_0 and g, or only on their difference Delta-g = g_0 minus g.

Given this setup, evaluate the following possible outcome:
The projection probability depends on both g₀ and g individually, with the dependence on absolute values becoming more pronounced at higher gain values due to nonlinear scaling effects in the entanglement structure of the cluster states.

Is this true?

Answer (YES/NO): NO